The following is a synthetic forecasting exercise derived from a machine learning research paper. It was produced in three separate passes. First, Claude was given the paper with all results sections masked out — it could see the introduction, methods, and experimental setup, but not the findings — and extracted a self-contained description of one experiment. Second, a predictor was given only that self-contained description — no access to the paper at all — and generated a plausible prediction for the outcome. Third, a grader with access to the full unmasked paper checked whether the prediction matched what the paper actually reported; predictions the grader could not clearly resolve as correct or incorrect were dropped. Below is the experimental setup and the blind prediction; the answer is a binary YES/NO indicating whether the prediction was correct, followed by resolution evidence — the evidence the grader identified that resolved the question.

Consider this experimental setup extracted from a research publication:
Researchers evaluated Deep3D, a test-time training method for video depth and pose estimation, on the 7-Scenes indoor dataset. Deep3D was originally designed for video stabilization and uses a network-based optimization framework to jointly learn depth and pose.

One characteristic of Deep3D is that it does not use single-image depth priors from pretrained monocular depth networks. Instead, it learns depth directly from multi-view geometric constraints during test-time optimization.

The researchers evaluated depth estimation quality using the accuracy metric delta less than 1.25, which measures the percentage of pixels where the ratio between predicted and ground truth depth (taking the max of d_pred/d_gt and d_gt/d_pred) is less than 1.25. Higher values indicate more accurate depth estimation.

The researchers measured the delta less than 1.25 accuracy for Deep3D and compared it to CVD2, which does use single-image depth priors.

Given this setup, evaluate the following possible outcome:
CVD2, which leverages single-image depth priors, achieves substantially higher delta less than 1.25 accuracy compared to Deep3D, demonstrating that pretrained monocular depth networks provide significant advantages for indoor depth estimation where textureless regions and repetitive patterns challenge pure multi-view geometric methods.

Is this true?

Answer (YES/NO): NO